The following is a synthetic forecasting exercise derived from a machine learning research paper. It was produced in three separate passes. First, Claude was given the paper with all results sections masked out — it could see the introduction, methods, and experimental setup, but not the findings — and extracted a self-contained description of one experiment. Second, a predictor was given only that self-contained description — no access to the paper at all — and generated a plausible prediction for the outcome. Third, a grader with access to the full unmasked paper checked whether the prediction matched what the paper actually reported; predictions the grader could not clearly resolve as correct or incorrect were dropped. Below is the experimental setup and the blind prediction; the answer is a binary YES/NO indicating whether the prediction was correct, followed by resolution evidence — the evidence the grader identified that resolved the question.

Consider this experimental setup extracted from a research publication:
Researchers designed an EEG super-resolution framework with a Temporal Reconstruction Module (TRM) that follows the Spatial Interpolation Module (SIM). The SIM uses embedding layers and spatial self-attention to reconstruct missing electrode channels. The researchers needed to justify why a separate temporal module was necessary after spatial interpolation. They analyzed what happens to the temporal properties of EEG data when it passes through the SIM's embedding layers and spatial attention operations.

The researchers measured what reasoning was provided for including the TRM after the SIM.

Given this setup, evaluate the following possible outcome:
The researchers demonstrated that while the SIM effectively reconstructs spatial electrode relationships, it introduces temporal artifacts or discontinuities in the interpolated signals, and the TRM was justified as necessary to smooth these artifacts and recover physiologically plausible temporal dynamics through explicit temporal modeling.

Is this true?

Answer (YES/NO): NO